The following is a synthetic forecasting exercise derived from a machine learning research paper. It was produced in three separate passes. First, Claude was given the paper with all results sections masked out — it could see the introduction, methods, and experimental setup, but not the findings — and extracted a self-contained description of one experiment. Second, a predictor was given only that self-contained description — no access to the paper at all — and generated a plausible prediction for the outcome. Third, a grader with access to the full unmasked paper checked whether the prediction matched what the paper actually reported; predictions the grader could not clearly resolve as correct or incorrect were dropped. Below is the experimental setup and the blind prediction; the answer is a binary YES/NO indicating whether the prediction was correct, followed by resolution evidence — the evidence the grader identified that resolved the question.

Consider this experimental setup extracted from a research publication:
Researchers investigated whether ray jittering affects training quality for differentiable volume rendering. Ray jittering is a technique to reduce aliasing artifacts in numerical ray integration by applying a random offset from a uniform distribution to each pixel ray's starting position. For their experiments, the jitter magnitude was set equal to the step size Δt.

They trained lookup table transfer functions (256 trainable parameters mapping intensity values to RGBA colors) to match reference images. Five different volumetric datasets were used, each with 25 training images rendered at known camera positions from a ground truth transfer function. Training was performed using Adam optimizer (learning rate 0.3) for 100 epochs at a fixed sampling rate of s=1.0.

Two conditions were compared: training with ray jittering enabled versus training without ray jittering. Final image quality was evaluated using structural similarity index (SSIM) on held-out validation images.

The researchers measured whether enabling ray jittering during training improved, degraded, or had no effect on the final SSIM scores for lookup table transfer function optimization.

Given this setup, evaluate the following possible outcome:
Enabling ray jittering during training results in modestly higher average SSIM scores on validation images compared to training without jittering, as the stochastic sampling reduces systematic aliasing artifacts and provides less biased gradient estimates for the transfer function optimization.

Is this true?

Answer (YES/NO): NO